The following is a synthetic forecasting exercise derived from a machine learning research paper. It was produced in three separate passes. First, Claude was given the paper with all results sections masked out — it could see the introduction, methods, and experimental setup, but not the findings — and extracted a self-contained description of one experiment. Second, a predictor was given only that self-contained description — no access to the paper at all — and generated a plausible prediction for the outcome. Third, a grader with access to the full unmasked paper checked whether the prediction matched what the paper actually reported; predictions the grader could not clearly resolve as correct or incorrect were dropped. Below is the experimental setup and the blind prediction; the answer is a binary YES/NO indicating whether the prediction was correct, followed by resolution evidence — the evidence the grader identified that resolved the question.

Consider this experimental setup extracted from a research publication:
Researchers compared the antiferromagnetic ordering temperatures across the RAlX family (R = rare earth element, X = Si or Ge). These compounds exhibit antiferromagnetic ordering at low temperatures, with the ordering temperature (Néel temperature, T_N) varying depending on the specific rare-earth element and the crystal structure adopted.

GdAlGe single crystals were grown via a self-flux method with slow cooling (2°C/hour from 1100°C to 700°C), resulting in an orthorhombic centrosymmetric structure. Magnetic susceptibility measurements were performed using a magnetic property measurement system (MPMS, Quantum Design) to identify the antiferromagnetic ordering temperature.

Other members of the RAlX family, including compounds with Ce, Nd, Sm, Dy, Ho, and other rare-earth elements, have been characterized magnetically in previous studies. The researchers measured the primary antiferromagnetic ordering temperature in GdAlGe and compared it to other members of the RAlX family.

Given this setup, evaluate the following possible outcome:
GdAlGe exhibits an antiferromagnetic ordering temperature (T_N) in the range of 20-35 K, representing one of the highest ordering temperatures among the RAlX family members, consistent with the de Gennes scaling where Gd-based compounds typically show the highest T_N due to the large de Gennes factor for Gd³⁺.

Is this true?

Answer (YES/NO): YES